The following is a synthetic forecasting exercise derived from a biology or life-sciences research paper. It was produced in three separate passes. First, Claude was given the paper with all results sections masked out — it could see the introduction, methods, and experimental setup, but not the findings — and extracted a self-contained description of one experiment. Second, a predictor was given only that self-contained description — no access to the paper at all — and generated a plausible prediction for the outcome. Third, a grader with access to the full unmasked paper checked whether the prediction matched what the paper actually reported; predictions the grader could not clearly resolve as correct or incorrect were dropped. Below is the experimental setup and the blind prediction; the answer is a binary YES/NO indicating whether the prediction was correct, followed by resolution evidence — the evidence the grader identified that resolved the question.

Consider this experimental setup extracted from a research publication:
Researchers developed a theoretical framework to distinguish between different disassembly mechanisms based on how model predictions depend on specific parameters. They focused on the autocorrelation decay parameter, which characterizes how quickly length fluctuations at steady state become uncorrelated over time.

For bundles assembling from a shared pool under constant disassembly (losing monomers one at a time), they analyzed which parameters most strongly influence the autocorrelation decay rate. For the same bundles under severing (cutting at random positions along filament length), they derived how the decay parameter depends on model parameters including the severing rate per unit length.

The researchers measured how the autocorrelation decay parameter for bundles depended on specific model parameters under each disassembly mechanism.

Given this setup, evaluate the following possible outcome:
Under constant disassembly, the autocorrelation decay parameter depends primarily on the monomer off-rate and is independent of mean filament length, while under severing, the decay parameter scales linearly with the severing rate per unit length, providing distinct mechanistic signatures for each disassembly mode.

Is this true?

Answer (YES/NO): NO